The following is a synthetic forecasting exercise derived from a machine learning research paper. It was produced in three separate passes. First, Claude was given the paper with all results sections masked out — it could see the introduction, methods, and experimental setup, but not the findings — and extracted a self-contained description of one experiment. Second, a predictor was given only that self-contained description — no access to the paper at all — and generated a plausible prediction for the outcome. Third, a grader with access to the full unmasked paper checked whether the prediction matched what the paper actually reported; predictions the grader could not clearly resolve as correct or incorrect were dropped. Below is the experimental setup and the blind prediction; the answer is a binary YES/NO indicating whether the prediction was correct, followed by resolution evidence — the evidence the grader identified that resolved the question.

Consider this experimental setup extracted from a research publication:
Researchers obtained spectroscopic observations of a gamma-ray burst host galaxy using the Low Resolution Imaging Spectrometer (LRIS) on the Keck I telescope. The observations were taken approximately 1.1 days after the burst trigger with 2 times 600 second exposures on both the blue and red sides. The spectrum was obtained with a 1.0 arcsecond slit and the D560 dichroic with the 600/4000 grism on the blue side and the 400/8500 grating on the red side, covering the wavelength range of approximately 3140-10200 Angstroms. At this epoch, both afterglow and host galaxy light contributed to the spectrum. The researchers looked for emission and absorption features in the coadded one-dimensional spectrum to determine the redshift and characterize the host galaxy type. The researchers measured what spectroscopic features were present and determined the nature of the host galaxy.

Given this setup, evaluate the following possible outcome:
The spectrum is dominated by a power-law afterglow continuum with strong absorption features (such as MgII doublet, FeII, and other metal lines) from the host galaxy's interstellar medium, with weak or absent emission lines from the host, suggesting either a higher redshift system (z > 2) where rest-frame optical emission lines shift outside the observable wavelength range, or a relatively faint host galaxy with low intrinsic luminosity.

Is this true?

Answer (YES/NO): NO